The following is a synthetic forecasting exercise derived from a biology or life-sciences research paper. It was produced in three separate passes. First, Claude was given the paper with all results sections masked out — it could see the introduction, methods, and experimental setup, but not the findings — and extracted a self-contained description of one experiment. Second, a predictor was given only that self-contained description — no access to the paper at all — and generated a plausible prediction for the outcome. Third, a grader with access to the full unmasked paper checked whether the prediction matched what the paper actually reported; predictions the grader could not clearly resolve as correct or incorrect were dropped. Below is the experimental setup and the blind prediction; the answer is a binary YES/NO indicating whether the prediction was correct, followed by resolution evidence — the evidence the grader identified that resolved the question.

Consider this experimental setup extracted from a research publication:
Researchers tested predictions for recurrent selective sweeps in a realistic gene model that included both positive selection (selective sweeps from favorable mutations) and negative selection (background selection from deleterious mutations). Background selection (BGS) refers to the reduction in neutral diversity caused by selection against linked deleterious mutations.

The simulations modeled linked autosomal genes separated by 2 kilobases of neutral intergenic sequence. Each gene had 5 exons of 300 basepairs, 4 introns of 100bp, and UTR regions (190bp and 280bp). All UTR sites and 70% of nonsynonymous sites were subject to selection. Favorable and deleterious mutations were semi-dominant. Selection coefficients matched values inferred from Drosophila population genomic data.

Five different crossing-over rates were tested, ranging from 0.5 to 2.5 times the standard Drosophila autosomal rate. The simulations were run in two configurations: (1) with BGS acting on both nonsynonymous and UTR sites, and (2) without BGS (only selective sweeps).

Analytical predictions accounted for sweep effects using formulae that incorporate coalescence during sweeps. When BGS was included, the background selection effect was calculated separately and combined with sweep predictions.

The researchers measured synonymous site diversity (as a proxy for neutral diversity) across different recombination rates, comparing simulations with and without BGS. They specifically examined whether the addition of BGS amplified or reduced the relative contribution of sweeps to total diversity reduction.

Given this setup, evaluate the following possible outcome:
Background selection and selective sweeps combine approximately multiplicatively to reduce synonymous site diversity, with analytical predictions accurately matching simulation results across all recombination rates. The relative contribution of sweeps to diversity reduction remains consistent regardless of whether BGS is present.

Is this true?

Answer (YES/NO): NO